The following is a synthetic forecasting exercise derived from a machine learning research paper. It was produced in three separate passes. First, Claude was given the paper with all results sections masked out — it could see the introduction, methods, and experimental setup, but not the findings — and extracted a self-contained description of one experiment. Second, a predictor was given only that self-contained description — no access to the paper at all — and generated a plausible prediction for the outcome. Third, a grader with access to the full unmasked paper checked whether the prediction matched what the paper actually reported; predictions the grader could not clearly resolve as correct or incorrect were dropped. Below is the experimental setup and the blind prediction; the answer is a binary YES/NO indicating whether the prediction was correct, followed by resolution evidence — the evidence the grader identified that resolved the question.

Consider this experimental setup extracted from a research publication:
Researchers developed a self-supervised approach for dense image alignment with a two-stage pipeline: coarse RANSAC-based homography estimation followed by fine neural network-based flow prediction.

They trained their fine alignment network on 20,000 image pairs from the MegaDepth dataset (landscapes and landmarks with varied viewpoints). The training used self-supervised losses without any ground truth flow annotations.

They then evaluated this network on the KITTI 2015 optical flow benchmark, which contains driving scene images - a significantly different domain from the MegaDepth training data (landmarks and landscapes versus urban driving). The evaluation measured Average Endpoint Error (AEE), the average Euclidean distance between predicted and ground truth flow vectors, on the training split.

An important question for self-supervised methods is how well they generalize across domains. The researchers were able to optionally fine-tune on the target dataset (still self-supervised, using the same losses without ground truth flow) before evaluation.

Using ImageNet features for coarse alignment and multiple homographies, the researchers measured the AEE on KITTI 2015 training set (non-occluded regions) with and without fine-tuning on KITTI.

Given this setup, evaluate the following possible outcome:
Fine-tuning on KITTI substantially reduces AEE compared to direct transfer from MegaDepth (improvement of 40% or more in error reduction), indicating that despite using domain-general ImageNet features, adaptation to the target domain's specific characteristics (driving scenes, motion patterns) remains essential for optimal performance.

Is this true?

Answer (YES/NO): NO